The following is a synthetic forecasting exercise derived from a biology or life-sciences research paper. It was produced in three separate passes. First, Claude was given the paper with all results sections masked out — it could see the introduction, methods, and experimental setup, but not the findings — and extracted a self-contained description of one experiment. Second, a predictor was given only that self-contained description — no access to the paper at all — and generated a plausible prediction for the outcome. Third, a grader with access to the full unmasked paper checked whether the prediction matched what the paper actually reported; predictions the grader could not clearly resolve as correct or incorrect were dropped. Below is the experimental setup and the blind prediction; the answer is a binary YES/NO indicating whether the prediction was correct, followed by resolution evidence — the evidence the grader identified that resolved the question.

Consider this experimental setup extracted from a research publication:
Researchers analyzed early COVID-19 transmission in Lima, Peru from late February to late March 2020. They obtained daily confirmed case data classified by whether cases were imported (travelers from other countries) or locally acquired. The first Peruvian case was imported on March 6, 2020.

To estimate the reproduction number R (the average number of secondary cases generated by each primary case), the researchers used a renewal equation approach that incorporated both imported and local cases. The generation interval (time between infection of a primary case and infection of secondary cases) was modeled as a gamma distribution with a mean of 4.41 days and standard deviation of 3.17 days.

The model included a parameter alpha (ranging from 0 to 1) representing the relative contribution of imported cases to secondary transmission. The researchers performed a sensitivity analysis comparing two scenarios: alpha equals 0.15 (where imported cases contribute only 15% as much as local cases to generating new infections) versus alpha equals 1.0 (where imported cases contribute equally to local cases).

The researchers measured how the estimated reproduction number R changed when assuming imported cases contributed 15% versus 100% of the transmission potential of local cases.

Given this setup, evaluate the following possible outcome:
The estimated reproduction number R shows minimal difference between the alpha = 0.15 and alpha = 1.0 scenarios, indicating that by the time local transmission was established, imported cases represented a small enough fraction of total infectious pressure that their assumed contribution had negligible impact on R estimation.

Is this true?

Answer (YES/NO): YES